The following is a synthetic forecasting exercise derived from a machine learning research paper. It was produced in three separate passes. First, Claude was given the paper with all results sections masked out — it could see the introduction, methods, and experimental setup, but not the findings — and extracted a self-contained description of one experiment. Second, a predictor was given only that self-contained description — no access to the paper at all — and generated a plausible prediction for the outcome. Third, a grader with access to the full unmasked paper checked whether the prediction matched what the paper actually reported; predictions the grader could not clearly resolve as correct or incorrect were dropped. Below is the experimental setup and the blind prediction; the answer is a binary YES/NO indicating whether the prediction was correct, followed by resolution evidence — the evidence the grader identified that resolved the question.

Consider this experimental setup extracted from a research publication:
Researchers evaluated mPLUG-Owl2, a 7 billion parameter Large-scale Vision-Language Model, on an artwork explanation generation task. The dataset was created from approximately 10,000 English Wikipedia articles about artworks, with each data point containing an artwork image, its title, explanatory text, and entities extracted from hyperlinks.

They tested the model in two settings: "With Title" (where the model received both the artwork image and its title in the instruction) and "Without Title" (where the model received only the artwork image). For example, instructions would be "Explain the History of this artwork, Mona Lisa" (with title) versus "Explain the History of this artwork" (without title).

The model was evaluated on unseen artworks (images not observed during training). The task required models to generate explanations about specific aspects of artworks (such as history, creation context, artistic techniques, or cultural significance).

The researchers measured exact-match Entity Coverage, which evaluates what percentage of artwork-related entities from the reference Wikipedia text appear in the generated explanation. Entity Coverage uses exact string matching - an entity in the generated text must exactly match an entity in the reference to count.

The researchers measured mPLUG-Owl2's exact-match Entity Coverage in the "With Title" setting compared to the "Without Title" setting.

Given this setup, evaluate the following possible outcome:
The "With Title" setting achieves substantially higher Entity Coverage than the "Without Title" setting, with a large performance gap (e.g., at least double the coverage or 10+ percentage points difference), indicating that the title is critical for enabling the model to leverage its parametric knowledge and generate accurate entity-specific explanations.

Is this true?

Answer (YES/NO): YES